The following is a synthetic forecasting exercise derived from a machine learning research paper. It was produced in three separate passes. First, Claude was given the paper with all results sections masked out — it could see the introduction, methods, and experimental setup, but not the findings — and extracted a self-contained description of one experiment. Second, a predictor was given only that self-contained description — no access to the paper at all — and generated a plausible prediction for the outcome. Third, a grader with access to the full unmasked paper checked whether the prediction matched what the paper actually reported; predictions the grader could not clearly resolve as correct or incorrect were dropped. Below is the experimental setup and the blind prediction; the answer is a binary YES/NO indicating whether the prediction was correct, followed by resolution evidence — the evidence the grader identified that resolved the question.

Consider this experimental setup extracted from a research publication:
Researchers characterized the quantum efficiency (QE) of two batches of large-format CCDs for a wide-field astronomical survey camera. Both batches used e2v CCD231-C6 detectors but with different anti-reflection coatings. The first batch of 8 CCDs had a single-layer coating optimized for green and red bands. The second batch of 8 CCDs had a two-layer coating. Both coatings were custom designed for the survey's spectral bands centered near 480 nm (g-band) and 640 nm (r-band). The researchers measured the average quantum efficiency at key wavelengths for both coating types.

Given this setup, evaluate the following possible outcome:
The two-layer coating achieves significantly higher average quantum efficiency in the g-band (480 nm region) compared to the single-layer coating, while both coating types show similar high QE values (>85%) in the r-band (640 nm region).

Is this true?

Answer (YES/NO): NO